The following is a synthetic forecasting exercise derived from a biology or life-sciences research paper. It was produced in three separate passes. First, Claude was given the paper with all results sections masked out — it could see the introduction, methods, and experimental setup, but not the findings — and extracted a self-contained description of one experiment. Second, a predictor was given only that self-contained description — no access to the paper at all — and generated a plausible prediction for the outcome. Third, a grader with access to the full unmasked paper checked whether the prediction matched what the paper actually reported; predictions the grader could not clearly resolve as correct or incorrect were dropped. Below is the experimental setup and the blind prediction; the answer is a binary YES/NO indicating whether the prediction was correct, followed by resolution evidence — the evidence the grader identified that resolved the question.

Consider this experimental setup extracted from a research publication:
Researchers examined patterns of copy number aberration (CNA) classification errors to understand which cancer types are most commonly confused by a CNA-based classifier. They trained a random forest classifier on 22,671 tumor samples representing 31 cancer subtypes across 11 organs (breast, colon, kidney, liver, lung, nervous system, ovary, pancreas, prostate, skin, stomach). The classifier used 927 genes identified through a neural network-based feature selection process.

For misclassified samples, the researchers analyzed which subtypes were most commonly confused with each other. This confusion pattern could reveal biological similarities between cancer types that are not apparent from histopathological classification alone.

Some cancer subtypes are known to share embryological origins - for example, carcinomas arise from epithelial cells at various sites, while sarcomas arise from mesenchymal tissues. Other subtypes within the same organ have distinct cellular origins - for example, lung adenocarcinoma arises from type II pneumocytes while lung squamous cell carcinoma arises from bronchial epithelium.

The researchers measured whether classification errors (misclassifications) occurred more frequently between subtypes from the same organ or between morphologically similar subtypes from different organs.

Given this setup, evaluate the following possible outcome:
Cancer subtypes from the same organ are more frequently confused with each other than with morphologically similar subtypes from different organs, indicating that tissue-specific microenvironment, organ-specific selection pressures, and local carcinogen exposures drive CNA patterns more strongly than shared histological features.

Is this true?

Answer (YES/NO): YES